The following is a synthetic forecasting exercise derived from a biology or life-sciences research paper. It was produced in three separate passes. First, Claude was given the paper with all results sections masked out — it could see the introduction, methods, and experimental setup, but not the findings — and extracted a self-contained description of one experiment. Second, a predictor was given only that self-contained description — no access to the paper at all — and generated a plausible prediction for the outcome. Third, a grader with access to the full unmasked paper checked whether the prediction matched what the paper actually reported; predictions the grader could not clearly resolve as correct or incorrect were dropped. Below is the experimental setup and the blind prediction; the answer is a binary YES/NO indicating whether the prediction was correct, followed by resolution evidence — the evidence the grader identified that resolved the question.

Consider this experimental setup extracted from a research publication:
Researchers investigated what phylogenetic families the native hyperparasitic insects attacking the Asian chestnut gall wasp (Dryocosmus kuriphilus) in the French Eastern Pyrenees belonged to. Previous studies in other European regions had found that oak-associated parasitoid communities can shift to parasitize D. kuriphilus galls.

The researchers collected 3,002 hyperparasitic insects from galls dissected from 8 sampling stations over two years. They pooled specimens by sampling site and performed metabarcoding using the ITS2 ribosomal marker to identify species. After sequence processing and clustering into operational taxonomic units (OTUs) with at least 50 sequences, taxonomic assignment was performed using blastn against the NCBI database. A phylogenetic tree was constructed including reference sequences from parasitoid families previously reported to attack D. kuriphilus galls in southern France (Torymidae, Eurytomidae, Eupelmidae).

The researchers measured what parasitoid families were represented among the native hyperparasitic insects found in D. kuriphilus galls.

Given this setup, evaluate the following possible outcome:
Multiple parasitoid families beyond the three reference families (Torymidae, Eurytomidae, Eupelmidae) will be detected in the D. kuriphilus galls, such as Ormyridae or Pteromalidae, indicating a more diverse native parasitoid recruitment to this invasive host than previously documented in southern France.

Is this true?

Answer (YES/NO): NO